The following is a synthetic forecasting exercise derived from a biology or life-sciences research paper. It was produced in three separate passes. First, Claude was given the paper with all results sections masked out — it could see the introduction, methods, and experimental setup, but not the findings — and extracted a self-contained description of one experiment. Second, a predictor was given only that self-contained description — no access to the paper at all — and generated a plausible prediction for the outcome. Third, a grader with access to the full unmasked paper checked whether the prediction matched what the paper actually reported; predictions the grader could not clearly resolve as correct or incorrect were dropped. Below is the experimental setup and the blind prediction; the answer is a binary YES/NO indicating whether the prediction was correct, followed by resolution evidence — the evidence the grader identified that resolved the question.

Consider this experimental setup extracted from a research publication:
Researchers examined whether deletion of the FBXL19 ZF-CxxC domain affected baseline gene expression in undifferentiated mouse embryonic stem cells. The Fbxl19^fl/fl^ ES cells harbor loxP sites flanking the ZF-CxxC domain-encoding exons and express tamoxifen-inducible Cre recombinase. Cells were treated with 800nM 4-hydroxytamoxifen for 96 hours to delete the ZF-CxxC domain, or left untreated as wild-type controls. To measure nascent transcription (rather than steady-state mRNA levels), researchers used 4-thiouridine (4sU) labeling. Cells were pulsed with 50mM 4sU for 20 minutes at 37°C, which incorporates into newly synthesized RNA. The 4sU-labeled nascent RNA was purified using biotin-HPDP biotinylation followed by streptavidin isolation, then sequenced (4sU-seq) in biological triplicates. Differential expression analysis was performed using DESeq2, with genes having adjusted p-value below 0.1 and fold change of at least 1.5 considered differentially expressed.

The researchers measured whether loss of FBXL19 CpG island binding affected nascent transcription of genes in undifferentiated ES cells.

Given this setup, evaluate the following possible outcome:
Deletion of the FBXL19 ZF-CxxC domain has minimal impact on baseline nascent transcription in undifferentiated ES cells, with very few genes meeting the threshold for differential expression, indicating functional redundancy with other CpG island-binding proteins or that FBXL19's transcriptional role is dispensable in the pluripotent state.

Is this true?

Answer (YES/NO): YES